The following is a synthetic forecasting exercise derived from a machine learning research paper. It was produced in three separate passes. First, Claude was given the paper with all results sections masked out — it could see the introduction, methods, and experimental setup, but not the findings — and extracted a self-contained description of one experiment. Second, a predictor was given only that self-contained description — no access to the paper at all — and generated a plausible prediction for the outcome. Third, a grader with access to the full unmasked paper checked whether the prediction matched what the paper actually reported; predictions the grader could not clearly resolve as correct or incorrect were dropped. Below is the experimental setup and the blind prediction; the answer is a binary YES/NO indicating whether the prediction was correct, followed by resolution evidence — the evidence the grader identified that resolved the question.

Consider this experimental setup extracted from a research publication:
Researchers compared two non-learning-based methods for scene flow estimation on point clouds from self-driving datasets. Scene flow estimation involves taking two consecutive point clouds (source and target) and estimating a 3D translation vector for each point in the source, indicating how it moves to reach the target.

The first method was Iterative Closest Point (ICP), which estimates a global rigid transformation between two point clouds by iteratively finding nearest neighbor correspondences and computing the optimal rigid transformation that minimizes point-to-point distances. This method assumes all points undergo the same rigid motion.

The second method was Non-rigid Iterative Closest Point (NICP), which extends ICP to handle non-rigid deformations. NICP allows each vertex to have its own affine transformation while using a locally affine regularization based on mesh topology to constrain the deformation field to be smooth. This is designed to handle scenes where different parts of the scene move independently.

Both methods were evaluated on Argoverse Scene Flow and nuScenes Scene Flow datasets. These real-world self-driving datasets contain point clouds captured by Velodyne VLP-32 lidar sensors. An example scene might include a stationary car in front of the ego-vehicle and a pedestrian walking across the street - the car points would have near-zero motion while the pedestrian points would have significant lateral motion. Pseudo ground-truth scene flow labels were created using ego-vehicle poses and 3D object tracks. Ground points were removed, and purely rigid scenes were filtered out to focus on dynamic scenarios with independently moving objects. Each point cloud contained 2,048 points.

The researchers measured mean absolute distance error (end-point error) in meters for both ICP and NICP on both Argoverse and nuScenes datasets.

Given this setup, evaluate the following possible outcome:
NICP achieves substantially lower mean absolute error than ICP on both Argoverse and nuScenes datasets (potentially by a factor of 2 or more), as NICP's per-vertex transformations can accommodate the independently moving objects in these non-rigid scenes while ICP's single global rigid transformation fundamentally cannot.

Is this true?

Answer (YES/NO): NO